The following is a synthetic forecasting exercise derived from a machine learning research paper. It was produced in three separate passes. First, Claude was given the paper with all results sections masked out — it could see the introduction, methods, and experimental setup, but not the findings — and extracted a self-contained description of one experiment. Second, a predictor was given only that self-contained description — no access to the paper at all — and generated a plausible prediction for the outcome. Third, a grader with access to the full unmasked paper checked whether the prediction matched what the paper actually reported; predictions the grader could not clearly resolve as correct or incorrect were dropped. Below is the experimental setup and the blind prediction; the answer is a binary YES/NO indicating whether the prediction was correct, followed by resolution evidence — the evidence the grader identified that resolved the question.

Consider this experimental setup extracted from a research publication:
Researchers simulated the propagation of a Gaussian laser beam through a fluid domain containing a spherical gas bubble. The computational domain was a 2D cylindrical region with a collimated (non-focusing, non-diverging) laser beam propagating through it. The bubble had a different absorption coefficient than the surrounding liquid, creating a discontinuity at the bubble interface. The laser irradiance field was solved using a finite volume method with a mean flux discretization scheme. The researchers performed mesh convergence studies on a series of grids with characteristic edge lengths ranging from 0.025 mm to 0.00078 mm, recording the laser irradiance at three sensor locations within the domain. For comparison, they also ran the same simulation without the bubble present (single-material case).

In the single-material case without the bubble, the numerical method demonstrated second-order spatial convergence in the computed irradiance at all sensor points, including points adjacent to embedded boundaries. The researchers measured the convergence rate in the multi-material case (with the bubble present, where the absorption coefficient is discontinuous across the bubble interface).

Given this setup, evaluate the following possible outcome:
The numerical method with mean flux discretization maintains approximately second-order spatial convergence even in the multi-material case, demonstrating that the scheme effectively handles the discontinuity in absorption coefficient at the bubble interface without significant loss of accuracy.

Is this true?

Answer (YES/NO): NO